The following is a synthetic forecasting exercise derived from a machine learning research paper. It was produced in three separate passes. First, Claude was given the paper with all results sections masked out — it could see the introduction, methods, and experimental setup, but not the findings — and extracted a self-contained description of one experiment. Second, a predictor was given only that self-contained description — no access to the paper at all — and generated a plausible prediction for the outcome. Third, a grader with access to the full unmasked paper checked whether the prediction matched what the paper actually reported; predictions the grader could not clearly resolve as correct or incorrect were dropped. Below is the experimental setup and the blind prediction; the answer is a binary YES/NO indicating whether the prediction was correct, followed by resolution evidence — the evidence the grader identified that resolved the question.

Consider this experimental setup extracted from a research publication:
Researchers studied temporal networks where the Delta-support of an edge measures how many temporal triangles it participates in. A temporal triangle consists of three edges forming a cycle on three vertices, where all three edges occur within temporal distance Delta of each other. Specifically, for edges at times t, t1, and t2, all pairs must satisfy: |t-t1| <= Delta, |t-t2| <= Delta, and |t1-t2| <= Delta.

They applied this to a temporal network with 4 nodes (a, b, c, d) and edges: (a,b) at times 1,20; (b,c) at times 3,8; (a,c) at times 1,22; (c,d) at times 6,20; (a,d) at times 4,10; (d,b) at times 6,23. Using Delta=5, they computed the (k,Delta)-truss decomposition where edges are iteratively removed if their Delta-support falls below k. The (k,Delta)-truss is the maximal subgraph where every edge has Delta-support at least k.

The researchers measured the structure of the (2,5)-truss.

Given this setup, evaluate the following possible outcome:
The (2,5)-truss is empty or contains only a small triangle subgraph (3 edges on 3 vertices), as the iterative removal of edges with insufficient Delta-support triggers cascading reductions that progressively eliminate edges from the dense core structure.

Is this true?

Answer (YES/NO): NO